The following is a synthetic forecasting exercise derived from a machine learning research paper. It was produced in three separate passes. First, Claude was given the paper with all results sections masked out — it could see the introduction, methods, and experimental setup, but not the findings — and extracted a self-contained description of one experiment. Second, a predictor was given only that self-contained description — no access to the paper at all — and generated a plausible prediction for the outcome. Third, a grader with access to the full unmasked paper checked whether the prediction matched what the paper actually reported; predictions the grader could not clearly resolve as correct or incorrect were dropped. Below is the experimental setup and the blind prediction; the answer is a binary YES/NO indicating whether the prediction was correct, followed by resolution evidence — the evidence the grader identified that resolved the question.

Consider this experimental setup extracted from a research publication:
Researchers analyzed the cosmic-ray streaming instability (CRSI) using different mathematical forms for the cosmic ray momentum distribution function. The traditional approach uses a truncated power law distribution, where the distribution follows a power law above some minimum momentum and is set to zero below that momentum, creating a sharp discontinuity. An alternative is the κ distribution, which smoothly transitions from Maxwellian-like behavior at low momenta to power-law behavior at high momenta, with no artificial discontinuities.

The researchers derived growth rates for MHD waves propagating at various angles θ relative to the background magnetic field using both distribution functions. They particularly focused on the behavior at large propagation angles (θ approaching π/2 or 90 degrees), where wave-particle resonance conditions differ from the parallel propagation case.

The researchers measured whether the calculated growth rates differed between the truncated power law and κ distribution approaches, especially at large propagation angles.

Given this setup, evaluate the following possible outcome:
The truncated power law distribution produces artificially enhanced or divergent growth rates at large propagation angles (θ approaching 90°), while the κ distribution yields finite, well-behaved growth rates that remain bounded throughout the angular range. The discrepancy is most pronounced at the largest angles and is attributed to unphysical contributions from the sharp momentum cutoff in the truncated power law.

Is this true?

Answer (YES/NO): YES